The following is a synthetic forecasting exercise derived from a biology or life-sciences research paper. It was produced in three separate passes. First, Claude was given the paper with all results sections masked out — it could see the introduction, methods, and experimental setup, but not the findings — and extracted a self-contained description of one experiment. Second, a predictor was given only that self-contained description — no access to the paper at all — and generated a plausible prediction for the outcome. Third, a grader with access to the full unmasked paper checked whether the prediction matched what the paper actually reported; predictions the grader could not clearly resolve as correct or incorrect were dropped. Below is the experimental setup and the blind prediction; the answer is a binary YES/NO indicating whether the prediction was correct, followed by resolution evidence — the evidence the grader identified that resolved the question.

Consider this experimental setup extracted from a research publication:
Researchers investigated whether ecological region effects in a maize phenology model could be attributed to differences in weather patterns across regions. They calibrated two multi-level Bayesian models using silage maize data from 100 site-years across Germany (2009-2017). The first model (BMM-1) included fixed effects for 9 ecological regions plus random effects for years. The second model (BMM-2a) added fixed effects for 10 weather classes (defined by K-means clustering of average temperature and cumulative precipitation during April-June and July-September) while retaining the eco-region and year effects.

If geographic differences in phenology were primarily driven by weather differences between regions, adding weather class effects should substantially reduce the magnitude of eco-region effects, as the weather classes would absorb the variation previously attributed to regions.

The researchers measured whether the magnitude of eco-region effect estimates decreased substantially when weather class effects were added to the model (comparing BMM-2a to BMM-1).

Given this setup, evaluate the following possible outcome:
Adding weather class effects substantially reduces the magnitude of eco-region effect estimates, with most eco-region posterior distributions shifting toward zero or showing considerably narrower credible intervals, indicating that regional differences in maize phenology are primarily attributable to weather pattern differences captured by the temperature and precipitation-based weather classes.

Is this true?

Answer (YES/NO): NO